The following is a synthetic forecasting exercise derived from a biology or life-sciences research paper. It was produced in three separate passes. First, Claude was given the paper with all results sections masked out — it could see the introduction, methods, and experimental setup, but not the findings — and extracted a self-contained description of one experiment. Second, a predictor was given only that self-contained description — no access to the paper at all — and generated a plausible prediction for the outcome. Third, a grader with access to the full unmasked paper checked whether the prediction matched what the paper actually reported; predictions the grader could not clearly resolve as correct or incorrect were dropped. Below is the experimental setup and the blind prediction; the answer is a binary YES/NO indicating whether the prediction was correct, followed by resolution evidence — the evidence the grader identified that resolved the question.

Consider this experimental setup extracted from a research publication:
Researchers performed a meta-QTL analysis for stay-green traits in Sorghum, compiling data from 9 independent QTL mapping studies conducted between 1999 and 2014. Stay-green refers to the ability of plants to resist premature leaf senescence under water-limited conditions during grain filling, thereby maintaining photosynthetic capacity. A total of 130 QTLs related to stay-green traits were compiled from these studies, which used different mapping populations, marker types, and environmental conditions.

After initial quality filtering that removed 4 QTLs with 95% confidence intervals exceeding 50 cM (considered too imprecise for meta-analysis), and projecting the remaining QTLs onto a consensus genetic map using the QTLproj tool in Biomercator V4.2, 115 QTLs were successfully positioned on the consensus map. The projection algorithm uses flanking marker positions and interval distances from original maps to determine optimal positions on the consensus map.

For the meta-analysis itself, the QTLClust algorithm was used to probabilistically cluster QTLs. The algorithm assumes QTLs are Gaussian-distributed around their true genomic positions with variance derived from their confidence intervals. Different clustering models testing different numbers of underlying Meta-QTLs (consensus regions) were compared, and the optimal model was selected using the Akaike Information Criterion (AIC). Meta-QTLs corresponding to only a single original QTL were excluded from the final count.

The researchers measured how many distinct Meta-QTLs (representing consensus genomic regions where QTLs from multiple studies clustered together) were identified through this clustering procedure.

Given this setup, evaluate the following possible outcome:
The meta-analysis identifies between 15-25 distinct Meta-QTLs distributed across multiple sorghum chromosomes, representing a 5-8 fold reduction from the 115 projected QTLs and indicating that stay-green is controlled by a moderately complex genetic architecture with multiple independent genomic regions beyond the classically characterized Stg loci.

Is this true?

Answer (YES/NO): NO